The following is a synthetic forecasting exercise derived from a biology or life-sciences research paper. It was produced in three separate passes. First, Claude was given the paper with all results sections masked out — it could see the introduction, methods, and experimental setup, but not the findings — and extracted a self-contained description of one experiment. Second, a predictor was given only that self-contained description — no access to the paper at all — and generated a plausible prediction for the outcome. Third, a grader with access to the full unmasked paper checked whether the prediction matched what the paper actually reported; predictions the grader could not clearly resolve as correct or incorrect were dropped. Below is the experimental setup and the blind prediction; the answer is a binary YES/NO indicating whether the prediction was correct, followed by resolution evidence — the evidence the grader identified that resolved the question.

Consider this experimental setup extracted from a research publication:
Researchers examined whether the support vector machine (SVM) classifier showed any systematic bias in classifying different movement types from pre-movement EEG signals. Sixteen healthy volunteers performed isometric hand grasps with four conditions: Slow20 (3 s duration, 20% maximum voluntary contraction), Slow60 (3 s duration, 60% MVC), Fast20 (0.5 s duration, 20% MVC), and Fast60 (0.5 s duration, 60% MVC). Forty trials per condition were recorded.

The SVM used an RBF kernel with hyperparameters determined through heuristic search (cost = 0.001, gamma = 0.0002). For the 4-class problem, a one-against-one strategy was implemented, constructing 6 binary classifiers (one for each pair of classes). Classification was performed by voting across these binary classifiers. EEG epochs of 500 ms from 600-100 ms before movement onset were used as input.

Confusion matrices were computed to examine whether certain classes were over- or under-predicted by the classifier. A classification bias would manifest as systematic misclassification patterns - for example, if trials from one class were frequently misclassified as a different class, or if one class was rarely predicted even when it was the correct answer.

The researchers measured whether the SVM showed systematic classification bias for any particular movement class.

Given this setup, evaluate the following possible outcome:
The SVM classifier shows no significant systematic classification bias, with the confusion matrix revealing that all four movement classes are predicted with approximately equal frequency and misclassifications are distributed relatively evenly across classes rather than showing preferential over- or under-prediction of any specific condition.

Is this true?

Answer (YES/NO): NO